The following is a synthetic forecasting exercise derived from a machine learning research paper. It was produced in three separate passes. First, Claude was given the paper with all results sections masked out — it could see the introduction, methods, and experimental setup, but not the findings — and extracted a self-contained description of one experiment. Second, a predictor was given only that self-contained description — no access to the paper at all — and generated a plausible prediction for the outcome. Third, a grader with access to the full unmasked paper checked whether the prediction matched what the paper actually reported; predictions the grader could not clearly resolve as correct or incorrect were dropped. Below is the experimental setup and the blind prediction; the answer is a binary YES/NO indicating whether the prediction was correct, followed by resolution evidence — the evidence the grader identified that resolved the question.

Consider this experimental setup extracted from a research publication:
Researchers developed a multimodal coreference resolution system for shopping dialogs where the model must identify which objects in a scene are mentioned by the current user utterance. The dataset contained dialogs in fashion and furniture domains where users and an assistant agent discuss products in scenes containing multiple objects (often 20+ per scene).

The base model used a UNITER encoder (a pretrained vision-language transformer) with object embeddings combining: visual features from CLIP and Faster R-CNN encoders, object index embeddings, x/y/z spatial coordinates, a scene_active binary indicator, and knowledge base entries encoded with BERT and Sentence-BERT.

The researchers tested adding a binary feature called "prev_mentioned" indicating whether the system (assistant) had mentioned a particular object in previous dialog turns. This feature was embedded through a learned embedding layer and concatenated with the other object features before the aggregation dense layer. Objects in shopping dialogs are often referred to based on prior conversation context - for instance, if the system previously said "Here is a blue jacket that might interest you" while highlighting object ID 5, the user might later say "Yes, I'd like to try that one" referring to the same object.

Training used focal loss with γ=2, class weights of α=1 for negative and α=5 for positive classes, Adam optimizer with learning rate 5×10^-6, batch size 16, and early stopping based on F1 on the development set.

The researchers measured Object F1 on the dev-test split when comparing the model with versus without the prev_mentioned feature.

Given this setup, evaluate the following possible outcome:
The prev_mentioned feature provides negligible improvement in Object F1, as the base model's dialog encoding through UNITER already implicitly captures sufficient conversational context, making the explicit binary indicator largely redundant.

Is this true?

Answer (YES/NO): NO